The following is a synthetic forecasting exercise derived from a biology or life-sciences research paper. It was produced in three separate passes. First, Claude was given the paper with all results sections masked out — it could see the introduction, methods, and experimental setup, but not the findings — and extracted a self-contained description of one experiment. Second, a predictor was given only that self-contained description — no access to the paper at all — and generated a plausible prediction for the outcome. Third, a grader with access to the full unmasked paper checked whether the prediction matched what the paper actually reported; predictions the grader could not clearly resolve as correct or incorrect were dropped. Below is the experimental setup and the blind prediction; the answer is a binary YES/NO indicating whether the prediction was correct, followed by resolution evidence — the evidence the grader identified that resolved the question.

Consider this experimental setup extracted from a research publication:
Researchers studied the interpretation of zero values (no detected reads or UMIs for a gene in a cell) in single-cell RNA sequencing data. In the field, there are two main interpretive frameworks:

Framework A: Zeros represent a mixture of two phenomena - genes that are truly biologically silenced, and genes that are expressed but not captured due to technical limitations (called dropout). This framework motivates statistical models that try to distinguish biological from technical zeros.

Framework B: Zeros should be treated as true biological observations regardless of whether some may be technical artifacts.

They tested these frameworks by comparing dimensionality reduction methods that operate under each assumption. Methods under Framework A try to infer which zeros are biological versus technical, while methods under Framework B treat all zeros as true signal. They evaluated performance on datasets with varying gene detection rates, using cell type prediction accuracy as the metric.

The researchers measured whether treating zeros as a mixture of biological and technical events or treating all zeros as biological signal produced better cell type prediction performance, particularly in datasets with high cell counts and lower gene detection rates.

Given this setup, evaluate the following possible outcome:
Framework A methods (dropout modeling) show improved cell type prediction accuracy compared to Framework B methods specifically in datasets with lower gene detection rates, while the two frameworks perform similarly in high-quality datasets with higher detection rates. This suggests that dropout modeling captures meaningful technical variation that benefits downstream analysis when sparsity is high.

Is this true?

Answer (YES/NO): NO